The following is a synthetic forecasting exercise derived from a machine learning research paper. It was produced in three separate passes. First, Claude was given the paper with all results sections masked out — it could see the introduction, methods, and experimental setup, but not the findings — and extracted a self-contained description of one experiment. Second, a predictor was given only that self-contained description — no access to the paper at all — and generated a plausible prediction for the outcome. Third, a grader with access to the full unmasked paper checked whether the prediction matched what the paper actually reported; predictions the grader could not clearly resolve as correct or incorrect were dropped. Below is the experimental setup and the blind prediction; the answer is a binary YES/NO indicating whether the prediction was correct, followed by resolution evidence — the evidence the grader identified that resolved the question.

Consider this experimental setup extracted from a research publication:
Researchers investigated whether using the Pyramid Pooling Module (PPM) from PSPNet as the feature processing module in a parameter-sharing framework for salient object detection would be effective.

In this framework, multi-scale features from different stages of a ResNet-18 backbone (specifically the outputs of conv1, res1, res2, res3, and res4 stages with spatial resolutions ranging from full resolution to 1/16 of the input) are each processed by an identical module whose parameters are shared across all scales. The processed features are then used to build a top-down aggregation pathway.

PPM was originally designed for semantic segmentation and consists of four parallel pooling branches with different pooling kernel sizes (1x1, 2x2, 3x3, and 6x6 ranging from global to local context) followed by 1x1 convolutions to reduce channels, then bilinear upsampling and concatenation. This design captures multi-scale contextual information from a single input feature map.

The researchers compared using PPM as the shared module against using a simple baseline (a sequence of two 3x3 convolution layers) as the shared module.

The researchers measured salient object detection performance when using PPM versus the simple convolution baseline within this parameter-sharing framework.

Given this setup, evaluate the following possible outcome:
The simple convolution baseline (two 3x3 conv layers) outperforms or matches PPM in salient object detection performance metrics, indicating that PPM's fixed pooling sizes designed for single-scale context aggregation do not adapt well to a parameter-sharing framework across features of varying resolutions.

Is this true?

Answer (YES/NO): YES